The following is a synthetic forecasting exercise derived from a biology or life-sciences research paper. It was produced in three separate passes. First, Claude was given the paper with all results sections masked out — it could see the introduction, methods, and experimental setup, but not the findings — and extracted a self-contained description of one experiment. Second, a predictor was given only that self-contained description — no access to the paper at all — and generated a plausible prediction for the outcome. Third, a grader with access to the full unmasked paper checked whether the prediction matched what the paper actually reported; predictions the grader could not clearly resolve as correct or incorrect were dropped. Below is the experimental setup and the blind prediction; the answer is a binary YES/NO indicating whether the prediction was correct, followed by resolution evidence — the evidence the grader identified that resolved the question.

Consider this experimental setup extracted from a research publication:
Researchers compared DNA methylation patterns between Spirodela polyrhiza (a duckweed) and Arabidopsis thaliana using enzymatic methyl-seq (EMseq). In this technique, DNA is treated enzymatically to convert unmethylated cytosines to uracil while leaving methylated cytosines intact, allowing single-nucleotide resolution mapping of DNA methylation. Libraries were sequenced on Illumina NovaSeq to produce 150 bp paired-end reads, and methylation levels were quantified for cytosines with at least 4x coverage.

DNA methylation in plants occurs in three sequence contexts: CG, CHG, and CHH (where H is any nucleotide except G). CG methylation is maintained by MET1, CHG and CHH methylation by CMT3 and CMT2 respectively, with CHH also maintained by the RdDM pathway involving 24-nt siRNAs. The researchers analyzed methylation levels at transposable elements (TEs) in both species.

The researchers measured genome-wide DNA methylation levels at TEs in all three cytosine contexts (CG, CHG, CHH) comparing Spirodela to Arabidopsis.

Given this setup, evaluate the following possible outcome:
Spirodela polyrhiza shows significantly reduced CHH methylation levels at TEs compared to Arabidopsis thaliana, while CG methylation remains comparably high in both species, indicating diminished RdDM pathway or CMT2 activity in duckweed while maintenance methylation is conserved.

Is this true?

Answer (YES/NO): NO